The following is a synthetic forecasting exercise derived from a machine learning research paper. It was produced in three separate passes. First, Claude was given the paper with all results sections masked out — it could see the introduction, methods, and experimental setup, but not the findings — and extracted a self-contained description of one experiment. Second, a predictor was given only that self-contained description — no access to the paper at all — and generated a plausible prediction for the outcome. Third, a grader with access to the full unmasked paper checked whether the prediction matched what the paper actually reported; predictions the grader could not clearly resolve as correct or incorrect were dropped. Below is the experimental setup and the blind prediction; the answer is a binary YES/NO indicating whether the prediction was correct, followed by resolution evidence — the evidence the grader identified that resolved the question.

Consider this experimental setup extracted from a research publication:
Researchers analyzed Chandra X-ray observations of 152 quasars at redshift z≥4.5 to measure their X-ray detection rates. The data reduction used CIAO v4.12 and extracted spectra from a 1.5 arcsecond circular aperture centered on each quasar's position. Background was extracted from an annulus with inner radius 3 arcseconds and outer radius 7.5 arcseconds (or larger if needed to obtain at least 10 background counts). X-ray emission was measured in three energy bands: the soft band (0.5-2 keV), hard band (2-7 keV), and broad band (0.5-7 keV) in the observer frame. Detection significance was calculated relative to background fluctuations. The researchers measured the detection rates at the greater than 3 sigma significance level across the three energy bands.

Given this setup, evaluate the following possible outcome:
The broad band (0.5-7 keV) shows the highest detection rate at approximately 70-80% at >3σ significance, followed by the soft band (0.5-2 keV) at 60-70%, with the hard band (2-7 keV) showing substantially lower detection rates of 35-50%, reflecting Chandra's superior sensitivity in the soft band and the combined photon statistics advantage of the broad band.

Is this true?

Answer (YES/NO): NO